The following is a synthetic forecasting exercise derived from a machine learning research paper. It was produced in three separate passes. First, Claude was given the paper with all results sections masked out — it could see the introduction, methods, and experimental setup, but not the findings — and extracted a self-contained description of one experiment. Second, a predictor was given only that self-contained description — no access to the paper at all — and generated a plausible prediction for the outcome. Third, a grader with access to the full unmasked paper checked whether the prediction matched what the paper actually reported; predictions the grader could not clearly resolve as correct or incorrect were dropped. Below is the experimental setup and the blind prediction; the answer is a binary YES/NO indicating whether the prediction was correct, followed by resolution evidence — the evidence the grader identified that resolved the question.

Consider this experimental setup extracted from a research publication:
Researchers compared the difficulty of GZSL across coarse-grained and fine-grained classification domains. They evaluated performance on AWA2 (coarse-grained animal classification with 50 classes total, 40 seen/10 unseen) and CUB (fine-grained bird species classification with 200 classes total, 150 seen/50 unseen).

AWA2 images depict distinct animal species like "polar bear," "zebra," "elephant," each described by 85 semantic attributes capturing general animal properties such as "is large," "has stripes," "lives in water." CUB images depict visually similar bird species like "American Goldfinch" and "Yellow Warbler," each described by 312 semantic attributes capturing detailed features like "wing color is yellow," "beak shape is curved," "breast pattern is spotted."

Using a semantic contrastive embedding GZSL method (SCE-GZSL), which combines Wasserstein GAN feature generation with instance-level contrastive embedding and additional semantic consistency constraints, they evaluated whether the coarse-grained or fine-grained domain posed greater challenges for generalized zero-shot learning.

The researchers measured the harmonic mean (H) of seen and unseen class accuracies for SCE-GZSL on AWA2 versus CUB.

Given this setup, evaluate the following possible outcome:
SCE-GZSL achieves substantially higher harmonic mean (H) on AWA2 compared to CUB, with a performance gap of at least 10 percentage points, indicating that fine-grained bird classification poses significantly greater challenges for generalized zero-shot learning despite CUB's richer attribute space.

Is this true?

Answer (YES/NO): NO